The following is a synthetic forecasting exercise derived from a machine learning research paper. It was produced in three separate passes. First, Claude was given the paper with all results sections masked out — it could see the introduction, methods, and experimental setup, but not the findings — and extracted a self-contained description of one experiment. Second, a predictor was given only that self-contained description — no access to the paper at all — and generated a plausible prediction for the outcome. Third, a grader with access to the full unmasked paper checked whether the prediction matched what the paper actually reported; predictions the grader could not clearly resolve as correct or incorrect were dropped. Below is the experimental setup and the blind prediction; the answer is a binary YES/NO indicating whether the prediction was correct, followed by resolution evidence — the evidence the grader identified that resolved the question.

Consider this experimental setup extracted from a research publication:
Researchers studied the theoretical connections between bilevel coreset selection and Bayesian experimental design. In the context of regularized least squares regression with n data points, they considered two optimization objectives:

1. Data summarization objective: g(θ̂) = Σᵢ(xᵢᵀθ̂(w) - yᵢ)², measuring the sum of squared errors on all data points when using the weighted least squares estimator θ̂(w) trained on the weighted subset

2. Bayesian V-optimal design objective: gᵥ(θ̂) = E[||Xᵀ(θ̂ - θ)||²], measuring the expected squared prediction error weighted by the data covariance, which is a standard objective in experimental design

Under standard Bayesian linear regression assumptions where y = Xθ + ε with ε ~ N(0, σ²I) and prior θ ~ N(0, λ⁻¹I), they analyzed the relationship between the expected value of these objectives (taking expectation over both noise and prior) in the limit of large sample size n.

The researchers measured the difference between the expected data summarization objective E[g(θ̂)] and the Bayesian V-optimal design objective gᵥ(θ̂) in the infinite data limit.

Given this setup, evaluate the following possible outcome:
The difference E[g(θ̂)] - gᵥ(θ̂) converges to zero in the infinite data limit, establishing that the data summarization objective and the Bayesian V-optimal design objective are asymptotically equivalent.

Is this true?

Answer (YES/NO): NO